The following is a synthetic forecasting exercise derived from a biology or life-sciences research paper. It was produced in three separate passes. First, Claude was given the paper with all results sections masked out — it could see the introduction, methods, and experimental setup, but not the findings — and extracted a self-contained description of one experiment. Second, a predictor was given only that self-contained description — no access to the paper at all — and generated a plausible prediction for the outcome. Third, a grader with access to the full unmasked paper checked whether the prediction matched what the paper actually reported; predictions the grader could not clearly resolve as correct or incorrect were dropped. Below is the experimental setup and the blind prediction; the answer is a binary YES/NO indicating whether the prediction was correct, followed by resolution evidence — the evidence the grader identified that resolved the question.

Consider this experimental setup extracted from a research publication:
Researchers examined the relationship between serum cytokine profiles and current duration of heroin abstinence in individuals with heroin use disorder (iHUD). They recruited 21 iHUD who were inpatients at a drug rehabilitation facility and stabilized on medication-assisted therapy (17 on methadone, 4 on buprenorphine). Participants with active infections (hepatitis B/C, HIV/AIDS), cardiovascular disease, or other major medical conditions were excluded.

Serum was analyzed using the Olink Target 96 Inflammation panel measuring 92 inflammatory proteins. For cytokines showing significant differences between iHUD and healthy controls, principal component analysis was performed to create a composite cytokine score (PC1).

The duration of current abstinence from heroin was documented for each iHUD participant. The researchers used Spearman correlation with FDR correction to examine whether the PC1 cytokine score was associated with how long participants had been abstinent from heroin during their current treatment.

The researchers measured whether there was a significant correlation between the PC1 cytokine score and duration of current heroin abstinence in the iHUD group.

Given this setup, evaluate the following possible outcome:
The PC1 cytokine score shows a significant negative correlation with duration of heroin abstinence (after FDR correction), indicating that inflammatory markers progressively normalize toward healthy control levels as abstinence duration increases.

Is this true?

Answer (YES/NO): NO